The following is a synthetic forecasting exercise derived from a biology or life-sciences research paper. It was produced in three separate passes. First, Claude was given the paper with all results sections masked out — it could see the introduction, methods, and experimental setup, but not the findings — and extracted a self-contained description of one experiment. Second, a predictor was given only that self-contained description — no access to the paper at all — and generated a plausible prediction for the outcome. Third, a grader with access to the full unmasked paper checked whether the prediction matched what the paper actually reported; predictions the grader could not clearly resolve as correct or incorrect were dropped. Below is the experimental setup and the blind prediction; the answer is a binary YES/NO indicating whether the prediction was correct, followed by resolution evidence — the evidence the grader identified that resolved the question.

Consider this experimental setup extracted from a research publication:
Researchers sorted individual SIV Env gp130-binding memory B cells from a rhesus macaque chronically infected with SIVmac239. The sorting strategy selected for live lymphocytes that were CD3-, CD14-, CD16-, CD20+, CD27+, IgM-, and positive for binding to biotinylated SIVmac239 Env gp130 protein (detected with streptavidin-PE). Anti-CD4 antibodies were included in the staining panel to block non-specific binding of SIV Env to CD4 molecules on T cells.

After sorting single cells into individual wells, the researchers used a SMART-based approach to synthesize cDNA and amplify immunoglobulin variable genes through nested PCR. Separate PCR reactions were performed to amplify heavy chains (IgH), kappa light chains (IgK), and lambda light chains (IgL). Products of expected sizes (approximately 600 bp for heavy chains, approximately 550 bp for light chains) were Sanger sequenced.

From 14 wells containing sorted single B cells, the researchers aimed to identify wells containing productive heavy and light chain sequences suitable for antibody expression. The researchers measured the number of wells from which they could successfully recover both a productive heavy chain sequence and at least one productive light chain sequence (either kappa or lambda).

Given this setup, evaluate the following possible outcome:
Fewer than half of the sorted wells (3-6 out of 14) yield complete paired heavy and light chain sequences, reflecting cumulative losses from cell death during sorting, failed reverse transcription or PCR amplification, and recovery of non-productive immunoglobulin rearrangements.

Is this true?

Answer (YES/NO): NO